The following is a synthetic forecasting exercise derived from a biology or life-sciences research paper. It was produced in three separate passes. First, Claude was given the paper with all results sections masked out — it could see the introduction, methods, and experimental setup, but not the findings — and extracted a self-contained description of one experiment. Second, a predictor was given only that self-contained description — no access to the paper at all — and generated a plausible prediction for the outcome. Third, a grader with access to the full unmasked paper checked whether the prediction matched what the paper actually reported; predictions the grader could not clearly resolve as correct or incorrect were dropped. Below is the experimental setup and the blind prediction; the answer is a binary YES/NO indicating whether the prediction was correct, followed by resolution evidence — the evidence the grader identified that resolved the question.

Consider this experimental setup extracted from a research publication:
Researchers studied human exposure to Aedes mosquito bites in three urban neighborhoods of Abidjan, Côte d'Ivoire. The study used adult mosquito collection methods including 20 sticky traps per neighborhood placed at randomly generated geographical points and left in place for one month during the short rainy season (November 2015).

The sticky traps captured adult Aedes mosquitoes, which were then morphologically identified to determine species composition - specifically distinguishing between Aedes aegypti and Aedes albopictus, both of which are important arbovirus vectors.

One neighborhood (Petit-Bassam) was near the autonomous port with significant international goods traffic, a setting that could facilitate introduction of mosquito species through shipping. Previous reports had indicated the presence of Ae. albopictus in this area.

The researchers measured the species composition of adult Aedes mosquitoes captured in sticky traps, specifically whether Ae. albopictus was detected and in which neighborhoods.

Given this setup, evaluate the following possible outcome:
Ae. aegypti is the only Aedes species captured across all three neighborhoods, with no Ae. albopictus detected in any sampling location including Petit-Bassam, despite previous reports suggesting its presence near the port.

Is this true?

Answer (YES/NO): YES